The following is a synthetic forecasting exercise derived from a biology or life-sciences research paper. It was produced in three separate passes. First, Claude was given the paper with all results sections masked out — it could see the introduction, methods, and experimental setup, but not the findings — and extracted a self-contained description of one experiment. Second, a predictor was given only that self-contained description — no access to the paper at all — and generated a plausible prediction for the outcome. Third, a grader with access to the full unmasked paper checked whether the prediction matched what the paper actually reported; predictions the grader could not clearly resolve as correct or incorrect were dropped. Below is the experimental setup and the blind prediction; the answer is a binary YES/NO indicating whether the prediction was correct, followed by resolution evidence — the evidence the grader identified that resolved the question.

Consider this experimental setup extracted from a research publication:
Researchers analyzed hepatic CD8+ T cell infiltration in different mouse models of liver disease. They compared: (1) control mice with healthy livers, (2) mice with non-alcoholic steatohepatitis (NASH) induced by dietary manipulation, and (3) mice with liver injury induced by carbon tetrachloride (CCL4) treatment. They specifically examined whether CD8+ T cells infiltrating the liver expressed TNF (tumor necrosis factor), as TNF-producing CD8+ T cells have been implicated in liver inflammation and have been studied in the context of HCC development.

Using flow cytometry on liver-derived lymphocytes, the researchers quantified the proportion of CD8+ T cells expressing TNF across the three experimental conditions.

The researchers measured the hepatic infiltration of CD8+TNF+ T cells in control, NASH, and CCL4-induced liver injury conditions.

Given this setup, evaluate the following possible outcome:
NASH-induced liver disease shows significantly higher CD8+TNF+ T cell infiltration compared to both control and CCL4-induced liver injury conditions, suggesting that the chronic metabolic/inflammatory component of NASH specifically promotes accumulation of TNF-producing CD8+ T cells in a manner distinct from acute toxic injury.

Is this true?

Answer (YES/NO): NO